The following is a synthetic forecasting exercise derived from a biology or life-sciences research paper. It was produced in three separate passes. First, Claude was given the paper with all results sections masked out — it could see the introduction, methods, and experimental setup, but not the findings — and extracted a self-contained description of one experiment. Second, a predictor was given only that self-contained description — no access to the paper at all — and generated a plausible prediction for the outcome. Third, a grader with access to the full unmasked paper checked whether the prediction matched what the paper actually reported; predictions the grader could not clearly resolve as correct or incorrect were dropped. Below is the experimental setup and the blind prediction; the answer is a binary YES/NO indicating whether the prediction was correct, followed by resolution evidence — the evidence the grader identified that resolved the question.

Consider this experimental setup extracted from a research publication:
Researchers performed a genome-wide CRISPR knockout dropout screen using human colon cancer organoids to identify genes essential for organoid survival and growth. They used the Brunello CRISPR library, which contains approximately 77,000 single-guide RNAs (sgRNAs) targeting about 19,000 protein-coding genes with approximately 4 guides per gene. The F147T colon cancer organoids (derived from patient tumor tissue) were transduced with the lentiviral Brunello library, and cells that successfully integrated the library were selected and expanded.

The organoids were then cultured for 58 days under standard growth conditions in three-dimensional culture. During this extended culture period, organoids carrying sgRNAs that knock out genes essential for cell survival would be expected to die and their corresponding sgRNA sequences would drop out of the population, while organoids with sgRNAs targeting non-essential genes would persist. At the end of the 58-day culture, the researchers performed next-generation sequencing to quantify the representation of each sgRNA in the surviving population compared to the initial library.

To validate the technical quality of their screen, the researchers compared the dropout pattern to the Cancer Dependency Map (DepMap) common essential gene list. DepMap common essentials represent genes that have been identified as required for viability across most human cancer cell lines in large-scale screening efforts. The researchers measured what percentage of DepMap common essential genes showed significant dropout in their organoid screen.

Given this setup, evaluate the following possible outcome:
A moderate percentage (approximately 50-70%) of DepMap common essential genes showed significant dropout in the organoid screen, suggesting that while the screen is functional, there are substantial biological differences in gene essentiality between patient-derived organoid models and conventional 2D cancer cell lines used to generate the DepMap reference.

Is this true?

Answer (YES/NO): NO